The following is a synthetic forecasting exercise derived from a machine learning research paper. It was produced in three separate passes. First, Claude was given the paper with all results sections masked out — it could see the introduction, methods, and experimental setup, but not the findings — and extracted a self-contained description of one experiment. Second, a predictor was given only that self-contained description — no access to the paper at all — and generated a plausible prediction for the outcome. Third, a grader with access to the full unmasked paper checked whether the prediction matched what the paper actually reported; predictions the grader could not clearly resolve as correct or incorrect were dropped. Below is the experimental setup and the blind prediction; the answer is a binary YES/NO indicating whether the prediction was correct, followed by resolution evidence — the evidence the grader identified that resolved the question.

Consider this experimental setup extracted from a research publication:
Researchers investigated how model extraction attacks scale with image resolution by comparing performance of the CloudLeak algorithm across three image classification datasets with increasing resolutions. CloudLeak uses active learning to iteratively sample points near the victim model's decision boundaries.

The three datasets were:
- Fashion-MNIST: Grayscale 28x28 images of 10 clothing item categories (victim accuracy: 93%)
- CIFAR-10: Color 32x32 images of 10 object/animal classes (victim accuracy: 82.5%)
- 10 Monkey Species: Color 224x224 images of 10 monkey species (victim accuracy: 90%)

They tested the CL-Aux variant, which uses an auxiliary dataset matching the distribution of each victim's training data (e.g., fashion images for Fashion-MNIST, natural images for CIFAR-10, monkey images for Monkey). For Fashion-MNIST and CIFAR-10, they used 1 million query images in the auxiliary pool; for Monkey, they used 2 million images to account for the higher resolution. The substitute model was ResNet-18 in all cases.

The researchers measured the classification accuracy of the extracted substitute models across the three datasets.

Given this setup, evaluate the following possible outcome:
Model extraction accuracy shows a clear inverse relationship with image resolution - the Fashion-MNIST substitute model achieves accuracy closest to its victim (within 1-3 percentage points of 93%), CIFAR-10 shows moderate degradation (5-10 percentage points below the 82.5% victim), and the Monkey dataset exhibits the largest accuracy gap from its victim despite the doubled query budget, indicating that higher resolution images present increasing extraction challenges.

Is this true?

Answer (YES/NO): NO